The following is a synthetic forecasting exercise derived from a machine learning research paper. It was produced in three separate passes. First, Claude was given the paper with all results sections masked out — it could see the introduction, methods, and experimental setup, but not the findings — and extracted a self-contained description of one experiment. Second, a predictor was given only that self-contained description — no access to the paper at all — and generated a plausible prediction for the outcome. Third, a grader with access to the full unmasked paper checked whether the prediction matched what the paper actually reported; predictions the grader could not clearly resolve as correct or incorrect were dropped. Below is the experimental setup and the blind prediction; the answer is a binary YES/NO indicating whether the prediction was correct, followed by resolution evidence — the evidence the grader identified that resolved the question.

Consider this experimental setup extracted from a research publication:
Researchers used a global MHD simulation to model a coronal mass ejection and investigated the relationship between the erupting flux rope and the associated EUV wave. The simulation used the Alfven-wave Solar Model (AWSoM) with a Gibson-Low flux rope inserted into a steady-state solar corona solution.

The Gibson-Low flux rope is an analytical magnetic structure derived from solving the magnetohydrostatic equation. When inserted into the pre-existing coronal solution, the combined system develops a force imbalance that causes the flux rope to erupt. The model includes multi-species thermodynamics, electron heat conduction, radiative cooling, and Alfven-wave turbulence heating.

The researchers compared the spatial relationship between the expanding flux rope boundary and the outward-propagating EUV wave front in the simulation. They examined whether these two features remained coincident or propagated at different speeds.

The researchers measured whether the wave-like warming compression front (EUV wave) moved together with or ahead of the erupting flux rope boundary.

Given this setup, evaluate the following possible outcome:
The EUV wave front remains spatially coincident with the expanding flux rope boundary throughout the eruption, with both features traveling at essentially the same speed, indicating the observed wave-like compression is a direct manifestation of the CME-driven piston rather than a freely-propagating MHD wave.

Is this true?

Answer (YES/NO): NO